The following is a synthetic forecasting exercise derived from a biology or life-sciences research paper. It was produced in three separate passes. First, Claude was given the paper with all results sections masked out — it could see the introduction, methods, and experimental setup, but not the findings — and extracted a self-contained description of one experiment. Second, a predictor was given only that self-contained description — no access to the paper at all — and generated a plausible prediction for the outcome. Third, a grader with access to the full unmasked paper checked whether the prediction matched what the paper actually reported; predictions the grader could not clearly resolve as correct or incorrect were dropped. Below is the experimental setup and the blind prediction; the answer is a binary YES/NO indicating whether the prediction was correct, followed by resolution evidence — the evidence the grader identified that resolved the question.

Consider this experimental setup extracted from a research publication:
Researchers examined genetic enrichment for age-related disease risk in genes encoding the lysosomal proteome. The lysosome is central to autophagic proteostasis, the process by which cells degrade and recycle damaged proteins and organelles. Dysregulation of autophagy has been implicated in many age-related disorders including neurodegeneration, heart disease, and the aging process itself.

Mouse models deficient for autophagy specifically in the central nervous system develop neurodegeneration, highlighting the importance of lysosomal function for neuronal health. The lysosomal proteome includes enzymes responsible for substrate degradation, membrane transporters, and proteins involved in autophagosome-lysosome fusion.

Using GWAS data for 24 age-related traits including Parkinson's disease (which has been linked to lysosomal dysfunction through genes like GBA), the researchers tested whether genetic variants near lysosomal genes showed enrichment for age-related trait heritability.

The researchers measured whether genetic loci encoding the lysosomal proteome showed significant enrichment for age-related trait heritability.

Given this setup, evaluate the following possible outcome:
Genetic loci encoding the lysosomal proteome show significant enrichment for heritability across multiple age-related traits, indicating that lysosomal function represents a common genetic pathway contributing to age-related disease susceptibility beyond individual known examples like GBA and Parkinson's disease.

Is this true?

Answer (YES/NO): NO